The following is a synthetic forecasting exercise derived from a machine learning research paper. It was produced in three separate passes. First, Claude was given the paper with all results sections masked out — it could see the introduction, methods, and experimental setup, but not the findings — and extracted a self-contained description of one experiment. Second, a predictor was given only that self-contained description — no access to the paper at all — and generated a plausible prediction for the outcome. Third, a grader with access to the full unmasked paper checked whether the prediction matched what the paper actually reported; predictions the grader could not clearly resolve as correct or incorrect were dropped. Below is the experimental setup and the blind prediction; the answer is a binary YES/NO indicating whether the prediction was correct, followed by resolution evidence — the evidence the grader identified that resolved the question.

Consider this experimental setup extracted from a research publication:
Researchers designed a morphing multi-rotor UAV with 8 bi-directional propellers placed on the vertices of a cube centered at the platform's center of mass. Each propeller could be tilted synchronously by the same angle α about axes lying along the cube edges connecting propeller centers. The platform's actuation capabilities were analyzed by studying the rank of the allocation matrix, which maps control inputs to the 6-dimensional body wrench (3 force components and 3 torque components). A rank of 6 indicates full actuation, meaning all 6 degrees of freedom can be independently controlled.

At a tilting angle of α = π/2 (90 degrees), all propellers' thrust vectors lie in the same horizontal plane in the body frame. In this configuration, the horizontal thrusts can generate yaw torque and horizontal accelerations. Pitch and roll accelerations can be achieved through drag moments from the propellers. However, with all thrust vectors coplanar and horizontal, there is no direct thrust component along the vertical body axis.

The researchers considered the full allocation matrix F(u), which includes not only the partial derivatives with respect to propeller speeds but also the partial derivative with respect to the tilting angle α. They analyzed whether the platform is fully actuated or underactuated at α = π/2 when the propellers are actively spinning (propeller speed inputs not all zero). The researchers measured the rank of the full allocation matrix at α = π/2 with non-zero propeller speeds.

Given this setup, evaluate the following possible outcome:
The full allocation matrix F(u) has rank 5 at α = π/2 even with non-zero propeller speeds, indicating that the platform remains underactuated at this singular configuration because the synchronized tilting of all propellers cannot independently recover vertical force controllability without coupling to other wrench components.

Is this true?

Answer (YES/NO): NO